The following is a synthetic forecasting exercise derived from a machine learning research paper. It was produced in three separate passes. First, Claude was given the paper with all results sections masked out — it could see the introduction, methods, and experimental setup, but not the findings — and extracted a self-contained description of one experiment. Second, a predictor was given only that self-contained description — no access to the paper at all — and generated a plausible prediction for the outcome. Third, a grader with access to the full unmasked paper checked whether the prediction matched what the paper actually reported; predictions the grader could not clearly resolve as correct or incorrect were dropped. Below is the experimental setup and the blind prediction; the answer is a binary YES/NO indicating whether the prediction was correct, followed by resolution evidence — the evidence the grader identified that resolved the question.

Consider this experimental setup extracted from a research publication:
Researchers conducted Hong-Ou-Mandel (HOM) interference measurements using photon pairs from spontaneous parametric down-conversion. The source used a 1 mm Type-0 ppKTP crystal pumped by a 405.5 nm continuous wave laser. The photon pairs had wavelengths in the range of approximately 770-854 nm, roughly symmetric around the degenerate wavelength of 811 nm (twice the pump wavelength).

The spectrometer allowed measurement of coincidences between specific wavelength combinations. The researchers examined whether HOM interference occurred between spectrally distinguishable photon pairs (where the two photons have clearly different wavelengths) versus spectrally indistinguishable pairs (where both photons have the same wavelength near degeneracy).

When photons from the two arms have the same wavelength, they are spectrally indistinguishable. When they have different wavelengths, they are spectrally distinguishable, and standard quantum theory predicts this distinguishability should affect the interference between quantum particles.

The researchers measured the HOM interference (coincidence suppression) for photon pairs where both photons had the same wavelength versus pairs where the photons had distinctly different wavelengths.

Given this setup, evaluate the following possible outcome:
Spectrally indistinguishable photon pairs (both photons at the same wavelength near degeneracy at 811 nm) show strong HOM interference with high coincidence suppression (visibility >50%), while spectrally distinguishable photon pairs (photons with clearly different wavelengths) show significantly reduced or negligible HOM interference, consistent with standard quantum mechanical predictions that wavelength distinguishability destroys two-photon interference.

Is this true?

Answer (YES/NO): NO